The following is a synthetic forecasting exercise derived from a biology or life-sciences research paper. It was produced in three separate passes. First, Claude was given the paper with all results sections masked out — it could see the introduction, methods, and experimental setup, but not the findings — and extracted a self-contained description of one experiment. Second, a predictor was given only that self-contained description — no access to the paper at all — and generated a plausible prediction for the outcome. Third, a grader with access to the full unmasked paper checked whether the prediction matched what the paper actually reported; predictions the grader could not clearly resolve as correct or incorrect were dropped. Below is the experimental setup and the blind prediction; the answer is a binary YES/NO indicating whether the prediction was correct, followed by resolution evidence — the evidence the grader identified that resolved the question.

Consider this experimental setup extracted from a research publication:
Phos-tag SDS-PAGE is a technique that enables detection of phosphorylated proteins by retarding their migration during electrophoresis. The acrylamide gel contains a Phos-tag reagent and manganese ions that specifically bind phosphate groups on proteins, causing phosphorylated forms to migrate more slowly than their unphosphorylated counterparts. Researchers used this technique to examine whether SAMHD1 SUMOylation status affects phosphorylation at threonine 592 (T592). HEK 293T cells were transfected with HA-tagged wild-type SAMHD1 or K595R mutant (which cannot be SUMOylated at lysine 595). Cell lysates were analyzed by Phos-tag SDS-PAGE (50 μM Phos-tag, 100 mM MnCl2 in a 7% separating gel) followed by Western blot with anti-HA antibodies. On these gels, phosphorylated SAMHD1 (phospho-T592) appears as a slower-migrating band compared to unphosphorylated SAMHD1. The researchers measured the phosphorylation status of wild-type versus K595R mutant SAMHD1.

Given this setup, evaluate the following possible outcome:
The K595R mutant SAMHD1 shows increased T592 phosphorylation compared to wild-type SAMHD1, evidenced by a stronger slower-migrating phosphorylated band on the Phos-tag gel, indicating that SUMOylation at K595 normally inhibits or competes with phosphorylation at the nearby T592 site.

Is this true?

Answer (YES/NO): NO